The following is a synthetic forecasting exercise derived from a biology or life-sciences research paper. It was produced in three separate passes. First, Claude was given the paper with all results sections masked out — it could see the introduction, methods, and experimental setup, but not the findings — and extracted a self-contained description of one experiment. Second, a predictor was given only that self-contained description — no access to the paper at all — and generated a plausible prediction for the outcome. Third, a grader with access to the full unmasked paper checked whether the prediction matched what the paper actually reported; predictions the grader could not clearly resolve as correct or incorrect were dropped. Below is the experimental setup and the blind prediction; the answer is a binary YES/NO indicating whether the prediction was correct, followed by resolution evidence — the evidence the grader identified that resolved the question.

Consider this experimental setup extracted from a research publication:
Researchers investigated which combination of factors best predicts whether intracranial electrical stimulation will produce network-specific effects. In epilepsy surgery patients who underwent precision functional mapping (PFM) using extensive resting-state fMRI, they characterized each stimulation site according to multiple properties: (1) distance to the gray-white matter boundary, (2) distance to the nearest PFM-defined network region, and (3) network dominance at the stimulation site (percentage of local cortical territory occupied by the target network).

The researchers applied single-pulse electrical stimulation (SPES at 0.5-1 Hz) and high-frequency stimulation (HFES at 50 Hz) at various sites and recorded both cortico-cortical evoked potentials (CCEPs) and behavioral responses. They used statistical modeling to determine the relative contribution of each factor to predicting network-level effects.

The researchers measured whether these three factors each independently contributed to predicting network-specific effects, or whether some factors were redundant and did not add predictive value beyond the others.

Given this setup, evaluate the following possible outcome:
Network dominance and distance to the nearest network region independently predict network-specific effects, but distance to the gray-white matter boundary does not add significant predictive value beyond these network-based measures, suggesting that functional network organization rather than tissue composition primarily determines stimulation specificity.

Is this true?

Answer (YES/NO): NO